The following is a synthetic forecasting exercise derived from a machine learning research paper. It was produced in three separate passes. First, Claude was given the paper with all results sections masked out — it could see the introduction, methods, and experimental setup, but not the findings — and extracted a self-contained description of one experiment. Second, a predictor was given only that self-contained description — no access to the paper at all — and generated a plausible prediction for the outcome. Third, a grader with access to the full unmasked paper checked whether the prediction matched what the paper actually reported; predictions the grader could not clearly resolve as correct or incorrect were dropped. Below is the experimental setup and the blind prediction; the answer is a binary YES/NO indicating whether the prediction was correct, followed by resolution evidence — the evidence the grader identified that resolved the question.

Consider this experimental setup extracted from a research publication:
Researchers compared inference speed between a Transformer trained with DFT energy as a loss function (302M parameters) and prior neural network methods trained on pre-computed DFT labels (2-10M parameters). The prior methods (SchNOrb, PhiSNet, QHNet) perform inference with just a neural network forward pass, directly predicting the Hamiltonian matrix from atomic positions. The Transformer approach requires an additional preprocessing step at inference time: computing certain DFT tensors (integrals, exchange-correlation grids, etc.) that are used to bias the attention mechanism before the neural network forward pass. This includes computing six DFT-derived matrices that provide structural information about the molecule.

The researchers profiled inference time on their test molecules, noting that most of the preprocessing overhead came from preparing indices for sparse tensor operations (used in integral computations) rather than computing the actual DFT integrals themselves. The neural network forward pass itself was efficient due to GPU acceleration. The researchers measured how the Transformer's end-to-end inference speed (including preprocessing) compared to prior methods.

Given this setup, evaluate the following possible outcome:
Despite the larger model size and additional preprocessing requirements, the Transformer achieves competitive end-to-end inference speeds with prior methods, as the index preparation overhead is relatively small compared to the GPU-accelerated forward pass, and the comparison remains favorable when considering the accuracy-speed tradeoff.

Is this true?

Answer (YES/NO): NO